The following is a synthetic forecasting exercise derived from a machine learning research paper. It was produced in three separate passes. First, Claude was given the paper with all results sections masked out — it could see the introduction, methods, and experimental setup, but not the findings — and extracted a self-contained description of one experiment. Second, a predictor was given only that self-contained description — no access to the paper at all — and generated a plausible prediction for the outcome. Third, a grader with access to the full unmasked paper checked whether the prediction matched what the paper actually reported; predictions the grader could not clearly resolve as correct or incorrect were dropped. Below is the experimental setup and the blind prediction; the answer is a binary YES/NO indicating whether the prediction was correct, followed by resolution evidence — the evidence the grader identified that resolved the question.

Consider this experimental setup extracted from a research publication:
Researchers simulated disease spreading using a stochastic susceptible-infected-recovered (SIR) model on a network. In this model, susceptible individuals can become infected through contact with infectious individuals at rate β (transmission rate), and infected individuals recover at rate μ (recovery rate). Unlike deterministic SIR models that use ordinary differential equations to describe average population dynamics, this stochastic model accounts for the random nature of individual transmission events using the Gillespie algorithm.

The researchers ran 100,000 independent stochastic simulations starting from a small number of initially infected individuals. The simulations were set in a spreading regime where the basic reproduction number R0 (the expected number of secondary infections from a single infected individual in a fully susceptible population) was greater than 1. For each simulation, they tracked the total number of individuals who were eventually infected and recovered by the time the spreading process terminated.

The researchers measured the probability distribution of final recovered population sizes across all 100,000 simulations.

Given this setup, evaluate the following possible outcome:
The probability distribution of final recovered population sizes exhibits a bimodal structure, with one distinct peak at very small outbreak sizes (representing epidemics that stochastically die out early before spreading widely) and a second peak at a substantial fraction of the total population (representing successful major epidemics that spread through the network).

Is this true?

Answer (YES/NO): YES